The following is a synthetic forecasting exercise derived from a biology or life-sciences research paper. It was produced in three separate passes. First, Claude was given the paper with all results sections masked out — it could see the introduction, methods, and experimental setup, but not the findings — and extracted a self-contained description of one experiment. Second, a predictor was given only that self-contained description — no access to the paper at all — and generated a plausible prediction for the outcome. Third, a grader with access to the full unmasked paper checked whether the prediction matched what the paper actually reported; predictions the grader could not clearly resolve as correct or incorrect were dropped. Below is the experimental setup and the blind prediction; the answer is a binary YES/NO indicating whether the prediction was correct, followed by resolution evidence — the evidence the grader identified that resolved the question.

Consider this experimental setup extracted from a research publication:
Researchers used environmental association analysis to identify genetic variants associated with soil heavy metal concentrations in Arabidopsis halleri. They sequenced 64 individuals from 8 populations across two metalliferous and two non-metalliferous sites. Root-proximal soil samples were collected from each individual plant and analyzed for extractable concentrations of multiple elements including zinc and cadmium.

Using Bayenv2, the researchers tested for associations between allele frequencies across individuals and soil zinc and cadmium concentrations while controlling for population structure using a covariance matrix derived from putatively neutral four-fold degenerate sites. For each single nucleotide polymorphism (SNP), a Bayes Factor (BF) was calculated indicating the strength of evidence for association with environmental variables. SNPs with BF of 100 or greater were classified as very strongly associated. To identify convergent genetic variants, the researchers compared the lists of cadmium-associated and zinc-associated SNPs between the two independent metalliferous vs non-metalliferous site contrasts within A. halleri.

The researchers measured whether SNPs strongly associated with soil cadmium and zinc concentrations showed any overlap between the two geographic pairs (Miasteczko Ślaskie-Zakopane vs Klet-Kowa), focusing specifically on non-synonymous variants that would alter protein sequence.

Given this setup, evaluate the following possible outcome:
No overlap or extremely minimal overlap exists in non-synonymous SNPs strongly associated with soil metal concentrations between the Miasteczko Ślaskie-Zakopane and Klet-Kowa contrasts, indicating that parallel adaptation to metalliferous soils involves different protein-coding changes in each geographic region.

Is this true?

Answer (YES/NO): NO